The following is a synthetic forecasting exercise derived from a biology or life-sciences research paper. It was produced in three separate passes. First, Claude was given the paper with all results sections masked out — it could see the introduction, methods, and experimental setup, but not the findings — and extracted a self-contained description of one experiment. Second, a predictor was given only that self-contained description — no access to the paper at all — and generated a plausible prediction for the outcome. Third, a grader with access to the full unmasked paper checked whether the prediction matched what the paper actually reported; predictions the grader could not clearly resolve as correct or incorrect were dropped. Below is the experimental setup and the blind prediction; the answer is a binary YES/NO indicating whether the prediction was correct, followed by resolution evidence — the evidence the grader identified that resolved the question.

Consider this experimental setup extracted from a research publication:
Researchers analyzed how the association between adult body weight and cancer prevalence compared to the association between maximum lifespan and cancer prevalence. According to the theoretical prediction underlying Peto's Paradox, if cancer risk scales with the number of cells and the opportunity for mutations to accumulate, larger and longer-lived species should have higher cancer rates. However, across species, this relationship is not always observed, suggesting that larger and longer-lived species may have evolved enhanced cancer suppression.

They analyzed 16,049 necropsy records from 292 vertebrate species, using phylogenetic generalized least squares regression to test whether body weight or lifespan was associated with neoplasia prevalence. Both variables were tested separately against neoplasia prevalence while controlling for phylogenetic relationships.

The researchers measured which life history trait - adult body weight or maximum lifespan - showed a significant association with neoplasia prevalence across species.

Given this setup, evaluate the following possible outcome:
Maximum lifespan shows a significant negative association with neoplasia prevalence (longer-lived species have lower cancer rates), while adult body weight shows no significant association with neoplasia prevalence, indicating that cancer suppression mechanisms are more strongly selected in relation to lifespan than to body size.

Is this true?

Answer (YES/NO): NO